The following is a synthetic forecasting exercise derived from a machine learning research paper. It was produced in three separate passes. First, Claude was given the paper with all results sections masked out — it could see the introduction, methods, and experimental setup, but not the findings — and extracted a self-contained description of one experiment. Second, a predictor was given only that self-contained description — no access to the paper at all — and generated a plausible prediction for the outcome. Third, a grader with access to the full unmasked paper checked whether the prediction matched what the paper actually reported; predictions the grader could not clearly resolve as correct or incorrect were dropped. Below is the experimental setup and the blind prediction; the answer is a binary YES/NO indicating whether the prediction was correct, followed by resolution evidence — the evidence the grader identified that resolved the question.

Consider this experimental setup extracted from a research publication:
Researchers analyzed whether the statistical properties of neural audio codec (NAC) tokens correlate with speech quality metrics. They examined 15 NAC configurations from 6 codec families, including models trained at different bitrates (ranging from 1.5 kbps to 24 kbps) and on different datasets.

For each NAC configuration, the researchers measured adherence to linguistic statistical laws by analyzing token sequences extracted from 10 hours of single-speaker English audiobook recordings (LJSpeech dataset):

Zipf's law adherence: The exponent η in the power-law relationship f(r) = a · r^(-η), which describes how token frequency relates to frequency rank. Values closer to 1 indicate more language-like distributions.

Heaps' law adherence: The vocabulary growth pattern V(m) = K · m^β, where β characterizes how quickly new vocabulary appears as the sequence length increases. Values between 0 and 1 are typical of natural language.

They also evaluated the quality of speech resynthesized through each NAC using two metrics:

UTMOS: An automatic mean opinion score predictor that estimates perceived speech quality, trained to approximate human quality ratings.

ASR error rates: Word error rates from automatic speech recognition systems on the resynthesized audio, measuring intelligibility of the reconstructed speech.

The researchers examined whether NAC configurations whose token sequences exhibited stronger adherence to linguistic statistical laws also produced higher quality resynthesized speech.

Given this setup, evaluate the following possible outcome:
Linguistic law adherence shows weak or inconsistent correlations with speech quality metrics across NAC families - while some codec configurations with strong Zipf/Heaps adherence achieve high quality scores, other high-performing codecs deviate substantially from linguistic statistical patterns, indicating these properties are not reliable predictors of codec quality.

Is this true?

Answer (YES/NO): NO